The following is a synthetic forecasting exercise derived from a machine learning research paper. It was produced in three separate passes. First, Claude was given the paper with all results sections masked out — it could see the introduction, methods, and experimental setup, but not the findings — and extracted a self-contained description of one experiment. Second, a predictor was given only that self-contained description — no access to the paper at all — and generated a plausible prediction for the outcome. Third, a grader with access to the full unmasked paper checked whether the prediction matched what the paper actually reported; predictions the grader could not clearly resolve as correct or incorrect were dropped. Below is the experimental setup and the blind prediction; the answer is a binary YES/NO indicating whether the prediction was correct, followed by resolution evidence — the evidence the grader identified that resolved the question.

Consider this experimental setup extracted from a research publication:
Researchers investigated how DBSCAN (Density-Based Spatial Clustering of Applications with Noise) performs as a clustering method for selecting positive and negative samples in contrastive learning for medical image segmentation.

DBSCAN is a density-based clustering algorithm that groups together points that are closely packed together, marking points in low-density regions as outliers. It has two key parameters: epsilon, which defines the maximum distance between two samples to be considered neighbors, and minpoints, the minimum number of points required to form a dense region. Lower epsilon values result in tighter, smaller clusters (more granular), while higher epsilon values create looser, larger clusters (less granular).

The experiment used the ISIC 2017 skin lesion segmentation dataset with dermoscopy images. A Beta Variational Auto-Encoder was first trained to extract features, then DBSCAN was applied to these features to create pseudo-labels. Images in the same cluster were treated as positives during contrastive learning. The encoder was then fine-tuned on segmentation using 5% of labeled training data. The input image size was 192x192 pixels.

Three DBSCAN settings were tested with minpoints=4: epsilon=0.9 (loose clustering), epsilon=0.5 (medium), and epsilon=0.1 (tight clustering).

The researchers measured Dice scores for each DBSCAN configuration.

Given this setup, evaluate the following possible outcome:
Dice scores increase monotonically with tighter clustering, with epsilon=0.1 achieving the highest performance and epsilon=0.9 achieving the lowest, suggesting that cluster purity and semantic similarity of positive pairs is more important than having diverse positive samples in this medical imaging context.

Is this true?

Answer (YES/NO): YES